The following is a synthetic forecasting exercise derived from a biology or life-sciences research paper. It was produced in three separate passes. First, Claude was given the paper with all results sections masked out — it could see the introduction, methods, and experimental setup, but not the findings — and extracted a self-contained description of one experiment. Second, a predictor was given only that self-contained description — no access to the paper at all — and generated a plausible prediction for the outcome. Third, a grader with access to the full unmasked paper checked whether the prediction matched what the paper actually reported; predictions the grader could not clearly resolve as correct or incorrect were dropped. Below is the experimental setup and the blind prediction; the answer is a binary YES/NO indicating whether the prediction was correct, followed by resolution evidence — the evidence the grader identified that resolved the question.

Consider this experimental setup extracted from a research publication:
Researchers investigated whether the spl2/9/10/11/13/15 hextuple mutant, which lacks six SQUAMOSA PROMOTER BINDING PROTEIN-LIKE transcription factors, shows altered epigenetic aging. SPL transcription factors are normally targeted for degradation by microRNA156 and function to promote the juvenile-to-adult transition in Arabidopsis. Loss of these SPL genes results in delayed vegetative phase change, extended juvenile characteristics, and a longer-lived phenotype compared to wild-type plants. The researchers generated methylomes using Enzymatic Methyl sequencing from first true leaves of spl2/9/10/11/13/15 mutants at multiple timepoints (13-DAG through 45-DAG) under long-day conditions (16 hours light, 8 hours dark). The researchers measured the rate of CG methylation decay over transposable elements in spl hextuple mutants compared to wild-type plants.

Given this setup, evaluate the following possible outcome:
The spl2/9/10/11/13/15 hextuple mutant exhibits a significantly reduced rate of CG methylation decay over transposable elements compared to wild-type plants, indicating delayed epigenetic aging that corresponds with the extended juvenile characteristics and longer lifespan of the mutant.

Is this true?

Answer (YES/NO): YES